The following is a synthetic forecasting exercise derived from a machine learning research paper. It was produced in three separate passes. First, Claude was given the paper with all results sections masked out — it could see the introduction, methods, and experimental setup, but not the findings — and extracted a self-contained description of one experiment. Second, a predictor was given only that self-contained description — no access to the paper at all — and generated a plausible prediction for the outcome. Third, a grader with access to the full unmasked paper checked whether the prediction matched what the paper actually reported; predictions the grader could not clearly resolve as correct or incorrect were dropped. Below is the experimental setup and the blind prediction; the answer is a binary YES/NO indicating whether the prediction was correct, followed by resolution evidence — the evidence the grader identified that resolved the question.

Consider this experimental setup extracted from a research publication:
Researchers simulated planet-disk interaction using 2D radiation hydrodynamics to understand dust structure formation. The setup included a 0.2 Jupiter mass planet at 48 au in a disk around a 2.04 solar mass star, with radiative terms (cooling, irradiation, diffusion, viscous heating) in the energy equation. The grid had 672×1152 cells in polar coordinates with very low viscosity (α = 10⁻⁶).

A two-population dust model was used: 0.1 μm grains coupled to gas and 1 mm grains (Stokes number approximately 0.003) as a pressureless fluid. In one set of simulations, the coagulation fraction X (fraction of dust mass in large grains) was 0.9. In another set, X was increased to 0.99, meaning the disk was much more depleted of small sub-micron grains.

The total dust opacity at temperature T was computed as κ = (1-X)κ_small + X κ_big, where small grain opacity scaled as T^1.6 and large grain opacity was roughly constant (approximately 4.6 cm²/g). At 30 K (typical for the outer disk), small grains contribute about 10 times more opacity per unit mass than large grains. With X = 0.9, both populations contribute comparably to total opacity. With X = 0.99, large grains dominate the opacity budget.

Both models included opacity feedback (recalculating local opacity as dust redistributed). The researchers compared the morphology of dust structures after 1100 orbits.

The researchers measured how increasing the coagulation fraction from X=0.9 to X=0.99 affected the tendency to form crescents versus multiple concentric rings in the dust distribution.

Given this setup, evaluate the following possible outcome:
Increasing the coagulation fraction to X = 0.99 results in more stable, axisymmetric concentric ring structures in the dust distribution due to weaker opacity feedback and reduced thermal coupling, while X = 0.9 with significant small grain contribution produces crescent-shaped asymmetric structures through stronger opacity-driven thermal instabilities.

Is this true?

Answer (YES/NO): NO